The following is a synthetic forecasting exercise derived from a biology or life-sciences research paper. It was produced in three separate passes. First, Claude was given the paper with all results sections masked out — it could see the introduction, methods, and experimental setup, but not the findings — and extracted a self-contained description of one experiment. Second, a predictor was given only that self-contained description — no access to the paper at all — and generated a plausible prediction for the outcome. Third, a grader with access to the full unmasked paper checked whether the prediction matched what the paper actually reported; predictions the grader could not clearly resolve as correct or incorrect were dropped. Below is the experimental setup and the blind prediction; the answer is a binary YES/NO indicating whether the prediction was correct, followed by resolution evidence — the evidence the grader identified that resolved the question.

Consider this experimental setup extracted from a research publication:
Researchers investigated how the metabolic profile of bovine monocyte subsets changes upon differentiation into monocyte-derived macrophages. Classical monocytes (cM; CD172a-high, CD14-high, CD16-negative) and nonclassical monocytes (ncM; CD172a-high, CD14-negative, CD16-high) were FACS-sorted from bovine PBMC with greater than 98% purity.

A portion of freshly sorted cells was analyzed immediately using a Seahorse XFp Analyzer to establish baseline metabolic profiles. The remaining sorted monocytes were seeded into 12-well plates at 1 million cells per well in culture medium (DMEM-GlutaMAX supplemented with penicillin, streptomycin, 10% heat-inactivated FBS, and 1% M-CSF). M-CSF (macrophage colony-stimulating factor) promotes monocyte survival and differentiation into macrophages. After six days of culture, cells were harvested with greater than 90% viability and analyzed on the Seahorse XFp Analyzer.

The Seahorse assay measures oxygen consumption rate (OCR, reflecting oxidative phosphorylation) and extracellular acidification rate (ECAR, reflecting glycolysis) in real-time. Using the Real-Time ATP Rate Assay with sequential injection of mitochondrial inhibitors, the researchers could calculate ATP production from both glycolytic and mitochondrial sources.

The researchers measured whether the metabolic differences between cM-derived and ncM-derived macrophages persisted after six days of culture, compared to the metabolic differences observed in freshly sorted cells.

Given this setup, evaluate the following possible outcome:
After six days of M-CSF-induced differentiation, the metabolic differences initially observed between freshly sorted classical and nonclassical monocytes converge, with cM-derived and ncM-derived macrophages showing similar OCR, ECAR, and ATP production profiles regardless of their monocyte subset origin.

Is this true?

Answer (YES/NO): NO